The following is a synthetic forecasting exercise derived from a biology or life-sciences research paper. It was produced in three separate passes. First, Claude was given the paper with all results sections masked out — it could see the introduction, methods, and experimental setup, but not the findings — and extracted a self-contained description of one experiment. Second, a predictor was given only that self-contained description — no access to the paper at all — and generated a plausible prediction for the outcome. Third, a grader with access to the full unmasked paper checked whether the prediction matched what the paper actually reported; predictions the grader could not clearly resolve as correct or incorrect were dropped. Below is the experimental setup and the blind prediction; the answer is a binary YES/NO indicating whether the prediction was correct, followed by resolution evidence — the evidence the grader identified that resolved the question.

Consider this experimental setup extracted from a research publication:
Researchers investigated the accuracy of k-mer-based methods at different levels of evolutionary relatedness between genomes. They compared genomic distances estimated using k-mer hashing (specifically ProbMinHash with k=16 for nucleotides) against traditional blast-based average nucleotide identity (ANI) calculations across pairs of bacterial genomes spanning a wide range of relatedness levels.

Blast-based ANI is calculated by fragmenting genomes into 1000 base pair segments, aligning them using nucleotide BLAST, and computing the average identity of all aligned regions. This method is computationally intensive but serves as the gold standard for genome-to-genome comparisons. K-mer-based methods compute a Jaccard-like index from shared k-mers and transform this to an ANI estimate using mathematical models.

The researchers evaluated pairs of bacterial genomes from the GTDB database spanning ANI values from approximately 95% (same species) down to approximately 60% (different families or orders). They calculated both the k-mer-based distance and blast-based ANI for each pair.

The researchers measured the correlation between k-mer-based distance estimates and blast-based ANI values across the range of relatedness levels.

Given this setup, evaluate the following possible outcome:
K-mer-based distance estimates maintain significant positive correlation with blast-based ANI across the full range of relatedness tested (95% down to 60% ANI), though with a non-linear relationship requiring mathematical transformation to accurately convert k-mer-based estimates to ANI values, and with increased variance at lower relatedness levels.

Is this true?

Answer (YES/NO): NO